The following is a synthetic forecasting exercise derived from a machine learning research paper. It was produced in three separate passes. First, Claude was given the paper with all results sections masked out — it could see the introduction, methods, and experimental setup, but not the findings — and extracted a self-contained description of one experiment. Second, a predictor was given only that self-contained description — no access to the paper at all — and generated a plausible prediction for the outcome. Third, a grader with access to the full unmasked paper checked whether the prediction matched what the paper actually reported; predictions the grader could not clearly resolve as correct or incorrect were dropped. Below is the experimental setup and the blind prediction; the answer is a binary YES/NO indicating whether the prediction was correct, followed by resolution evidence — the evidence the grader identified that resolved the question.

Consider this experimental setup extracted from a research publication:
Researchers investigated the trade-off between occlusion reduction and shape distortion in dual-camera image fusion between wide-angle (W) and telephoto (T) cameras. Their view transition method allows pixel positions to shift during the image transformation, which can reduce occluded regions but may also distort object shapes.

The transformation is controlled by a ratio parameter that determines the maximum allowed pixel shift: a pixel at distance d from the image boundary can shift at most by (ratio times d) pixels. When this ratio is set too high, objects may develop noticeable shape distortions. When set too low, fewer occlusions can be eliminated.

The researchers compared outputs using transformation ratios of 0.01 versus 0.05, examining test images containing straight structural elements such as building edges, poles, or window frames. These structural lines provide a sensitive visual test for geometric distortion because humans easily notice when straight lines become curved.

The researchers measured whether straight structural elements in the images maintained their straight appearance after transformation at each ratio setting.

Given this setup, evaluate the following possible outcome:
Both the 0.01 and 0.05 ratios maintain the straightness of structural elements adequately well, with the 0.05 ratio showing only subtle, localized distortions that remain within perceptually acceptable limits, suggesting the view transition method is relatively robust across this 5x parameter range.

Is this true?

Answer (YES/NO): NO